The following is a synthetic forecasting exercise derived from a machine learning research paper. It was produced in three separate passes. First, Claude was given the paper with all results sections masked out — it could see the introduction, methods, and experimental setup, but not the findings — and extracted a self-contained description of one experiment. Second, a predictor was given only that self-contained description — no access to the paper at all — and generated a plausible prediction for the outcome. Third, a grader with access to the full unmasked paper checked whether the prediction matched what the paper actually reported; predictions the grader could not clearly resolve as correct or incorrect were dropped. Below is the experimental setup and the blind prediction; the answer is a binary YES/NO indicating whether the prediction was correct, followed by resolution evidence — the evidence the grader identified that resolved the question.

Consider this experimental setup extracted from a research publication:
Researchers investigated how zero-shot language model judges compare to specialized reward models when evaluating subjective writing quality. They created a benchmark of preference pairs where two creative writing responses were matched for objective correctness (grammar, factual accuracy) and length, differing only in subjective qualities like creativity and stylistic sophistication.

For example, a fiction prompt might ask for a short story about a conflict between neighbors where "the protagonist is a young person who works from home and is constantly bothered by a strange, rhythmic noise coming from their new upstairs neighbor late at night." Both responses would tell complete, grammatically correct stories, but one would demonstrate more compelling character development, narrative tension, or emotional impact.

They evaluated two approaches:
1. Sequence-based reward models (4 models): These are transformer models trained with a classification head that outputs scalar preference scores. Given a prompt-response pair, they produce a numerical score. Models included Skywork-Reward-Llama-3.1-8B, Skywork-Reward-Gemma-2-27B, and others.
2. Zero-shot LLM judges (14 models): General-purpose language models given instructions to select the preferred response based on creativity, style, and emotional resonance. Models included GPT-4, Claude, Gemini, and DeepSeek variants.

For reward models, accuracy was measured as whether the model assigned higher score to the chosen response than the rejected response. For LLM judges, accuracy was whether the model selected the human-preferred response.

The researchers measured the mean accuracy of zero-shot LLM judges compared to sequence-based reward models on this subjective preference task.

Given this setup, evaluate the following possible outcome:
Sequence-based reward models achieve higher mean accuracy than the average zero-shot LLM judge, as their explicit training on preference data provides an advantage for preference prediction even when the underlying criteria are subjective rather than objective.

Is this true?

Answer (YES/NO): NO